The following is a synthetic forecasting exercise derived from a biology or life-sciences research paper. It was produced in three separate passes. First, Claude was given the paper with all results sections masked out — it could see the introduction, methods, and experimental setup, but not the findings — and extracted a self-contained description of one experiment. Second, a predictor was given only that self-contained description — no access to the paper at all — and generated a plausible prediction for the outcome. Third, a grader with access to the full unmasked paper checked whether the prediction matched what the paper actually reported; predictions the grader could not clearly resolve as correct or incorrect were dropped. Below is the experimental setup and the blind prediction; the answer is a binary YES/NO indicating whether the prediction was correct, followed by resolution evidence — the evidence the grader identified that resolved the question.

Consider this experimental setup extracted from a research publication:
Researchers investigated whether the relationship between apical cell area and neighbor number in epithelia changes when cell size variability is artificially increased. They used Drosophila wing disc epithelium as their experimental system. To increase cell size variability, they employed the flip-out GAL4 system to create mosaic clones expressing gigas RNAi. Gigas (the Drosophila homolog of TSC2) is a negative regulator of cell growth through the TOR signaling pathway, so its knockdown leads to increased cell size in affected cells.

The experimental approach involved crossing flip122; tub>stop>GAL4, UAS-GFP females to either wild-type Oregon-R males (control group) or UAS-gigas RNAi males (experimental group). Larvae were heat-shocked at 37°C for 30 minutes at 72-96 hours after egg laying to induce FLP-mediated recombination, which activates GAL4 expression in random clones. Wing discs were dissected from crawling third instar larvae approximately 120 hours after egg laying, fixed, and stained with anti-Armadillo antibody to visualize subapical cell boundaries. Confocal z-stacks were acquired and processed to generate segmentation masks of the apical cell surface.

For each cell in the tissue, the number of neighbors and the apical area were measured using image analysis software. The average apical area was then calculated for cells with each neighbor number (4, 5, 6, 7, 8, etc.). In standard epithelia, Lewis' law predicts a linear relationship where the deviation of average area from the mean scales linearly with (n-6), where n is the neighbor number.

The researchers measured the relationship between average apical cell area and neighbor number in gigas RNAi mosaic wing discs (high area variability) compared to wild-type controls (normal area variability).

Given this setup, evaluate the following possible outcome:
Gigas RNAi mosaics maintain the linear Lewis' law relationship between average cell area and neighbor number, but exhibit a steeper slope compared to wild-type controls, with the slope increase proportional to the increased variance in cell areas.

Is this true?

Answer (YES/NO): NO